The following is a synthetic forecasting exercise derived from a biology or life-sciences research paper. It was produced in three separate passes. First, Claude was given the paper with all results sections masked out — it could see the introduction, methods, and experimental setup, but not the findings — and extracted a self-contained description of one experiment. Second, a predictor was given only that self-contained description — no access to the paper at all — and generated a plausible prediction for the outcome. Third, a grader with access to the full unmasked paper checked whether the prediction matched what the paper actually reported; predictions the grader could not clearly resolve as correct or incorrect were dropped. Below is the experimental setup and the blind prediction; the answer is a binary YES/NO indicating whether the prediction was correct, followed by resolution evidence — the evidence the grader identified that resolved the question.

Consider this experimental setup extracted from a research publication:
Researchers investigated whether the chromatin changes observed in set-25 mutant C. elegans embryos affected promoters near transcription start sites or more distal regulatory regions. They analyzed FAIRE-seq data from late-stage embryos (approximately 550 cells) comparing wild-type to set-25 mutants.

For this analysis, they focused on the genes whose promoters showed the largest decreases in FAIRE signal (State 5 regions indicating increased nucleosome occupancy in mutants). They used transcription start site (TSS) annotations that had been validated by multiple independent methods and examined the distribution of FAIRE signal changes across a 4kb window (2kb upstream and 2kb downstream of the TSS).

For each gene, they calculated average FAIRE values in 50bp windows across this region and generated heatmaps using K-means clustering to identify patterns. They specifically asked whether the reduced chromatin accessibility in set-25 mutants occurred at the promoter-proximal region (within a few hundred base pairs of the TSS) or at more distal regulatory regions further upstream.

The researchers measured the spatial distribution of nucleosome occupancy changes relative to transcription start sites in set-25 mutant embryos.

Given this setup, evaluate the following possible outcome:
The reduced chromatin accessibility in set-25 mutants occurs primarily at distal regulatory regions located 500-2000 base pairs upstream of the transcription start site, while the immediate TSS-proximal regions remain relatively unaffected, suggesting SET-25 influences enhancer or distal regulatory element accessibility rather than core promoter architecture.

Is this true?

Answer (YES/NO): NO